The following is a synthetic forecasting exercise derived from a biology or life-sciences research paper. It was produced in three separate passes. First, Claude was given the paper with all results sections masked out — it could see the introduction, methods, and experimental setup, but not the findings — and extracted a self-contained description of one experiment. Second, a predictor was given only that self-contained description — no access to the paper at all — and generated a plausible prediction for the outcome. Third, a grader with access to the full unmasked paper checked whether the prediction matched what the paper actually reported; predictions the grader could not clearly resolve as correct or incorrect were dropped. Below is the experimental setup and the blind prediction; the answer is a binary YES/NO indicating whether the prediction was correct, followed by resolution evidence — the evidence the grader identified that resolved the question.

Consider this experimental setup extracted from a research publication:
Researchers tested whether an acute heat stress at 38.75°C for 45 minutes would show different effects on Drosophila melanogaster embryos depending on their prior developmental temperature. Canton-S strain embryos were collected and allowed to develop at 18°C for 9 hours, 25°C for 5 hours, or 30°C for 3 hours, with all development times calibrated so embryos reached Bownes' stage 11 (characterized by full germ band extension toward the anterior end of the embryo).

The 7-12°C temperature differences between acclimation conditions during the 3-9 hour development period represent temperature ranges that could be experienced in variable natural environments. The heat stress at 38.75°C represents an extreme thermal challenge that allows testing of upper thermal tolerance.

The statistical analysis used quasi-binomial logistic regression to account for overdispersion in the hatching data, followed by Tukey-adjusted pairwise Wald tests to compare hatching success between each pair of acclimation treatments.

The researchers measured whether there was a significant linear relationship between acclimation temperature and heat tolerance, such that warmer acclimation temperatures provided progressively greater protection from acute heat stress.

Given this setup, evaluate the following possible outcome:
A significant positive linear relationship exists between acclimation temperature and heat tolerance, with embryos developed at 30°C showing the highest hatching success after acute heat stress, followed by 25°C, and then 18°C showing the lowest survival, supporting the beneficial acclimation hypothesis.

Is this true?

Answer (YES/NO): NO